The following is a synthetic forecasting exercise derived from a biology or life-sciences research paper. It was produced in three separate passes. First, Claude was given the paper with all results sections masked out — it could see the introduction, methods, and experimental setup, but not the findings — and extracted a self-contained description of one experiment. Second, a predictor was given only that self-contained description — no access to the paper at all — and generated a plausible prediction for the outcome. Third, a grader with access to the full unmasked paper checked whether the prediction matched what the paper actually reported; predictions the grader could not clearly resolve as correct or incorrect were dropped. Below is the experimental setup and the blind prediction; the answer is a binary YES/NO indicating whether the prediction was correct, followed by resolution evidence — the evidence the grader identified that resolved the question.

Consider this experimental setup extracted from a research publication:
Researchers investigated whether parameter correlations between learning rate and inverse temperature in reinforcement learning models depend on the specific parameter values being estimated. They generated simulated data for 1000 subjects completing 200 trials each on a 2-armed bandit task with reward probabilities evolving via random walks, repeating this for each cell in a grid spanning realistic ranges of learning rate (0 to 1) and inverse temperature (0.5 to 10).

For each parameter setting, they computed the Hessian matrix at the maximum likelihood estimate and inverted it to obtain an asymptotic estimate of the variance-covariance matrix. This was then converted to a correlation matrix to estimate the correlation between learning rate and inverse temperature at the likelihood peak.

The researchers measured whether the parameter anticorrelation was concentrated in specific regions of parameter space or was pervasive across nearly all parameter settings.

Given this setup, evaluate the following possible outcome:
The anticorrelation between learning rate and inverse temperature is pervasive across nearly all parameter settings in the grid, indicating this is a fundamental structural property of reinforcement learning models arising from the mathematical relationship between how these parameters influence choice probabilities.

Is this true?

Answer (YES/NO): YES